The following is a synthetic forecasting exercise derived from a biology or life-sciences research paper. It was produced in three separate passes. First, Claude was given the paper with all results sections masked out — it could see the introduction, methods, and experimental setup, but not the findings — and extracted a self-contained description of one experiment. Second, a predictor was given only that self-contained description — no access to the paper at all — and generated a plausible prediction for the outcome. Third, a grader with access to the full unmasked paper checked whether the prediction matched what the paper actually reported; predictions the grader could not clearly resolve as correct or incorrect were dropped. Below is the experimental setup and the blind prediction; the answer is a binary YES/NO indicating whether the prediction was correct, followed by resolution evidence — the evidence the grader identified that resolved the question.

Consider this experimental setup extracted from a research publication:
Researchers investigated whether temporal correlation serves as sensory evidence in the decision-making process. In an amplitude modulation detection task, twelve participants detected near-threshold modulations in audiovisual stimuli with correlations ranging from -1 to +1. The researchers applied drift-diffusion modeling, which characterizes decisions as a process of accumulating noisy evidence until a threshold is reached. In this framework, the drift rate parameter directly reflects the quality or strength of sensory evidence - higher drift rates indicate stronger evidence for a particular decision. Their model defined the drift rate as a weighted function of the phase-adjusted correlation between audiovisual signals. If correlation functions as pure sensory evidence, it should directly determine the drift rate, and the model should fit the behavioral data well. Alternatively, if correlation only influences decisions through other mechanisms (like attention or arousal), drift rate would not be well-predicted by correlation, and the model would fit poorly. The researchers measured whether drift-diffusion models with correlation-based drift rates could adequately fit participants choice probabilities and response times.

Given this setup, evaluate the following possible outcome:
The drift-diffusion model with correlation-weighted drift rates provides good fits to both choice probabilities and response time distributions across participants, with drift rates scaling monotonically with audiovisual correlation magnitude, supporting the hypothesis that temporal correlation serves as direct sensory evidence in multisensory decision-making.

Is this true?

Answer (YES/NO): YES